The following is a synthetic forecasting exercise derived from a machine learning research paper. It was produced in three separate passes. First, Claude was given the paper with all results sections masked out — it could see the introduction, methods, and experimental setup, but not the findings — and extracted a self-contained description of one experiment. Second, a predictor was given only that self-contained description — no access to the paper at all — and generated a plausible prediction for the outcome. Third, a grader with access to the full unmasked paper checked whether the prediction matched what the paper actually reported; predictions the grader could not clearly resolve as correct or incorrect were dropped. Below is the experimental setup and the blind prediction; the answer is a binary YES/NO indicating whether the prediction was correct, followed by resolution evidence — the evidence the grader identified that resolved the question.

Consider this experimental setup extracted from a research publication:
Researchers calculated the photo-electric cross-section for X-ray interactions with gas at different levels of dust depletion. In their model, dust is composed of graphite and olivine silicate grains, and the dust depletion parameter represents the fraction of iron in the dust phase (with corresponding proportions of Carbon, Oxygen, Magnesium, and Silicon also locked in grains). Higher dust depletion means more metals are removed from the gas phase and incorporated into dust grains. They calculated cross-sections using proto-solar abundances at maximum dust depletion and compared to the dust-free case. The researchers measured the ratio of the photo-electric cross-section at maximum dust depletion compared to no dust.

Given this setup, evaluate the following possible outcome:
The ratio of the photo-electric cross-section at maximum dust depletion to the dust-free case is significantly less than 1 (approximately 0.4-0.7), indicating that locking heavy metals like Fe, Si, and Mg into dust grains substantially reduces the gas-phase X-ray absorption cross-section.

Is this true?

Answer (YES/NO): NO